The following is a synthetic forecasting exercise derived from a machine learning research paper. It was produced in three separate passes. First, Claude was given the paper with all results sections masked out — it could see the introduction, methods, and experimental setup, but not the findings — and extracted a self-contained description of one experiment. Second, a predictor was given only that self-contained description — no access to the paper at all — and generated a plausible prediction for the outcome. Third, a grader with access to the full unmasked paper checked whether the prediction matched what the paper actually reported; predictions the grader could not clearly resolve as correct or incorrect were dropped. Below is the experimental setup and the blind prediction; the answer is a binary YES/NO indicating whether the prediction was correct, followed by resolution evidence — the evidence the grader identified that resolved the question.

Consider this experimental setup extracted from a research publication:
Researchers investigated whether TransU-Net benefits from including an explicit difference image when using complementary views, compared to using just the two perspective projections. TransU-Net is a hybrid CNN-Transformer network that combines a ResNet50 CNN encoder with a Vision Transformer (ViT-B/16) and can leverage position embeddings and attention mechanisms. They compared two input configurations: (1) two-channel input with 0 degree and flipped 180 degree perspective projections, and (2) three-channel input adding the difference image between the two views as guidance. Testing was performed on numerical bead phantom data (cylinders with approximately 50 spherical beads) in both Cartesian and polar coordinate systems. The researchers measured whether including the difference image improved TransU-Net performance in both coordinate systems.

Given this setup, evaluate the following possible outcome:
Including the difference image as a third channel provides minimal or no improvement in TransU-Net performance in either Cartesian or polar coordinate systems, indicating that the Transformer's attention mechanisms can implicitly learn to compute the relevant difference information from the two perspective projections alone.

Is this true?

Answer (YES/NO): NO